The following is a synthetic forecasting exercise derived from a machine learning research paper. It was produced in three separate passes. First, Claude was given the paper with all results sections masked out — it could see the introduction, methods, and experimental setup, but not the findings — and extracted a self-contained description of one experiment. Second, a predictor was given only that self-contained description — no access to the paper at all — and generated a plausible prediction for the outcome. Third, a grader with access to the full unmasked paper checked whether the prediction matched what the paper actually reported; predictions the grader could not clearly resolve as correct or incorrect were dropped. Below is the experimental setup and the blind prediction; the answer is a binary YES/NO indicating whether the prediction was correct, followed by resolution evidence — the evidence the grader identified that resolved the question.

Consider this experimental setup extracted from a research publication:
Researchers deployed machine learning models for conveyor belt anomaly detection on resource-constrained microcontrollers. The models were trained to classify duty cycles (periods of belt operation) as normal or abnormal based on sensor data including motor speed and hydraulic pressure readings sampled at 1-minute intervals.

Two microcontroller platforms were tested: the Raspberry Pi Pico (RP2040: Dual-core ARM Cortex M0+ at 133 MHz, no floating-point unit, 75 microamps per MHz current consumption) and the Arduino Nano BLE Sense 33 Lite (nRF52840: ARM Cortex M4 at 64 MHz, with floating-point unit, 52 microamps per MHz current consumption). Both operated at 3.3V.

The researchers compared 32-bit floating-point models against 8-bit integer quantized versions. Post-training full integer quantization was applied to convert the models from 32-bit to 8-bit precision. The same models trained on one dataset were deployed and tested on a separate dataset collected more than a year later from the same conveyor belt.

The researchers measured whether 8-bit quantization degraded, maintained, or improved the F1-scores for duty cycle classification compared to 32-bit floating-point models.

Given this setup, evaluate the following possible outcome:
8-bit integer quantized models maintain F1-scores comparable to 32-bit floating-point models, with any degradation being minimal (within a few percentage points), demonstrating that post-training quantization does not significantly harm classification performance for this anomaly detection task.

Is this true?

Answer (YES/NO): YES